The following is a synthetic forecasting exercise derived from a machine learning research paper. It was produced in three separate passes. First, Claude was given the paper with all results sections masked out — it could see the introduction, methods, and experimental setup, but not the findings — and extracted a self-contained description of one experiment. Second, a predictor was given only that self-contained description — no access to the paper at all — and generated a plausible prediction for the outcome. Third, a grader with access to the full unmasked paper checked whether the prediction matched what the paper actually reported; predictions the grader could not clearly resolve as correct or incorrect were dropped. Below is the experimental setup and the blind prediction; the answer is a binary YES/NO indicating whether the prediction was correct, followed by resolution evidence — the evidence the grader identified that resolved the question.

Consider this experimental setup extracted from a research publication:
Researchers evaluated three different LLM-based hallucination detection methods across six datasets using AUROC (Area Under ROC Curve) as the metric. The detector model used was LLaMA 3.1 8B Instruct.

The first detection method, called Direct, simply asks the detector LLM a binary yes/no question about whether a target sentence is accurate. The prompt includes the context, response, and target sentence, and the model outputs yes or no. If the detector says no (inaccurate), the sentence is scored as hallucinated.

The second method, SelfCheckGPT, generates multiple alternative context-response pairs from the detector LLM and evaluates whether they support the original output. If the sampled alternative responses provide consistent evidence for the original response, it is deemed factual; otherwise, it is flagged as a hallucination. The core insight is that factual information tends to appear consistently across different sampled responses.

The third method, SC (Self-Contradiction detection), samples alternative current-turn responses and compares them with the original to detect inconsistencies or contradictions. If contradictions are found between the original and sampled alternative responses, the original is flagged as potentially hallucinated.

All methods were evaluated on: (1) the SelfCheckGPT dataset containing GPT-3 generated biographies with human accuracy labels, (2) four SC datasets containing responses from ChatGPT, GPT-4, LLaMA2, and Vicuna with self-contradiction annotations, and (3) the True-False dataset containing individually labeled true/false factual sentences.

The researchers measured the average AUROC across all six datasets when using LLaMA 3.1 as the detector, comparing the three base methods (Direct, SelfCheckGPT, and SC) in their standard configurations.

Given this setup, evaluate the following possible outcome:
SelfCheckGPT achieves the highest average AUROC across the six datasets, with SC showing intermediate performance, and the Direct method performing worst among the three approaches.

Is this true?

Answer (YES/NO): NO